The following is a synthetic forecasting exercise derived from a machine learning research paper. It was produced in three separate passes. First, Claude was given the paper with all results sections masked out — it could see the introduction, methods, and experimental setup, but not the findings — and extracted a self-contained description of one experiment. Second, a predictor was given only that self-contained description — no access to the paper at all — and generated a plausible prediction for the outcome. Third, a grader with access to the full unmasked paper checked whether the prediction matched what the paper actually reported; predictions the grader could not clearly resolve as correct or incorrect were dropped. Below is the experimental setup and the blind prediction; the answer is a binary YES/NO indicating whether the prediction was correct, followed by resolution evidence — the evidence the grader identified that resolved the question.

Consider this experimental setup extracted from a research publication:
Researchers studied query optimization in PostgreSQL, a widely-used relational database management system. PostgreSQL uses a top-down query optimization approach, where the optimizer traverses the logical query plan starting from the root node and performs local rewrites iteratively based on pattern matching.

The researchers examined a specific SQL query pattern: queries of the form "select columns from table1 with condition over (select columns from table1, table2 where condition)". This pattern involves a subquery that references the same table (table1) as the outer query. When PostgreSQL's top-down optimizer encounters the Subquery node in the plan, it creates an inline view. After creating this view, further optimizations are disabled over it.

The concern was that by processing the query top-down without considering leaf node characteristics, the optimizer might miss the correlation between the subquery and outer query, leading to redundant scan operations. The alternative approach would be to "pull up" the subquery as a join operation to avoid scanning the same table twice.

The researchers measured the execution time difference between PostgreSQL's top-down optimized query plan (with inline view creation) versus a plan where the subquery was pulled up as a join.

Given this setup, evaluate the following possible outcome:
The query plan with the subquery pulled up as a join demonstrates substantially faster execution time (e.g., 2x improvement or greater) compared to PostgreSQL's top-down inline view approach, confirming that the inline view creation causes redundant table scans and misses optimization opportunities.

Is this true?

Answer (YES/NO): YES